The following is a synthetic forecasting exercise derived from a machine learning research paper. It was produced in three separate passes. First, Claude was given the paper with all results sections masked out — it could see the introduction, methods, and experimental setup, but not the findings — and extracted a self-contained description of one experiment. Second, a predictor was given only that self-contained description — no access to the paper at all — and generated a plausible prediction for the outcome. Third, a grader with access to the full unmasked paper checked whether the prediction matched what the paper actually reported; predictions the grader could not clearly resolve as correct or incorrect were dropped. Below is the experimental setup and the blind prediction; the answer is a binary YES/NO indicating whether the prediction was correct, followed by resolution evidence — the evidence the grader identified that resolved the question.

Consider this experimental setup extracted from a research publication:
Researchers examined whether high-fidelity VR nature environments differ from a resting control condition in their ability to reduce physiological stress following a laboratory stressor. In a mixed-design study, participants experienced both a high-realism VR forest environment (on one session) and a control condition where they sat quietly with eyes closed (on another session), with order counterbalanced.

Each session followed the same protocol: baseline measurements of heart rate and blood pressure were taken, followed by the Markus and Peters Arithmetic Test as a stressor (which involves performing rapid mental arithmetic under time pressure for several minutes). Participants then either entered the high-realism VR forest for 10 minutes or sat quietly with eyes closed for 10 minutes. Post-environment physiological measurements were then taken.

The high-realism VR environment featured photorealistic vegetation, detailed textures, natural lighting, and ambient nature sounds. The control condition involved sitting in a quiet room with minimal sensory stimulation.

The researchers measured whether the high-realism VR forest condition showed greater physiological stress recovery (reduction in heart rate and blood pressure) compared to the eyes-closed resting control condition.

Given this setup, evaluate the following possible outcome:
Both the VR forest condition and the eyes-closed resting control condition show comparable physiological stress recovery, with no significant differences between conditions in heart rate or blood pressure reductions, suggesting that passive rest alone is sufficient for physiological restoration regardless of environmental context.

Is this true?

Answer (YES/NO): YES